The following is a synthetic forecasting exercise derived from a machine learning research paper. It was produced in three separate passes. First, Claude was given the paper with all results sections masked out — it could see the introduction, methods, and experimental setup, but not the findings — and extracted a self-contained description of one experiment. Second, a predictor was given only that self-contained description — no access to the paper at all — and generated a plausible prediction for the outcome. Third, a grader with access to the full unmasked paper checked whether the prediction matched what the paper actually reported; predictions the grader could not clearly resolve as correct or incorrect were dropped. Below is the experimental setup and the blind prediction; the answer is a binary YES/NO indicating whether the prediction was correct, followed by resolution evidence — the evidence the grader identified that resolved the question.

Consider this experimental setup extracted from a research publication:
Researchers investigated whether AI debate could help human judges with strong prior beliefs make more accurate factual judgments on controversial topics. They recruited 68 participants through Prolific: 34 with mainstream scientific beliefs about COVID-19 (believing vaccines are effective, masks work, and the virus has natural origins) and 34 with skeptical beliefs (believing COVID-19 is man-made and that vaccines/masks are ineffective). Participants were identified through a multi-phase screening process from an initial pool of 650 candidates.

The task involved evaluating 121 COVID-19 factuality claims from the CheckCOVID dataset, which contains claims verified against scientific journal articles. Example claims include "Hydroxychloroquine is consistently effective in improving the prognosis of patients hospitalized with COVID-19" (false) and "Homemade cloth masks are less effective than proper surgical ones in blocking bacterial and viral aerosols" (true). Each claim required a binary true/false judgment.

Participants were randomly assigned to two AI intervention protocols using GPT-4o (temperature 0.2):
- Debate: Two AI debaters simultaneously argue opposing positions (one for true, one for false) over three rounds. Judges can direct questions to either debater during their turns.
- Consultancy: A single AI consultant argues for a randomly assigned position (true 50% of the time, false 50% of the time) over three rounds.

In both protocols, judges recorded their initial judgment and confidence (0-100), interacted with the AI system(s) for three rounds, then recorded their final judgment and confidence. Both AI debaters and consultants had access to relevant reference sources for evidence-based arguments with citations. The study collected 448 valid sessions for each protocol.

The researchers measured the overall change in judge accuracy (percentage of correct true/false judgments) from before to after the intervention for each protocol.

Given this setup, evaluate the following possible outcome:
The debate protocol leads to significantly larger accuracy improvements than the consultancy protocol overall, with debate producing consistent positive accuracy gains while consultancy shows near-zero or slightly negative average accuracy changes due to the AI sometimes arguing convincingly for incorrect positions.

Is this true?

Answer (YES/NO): YES